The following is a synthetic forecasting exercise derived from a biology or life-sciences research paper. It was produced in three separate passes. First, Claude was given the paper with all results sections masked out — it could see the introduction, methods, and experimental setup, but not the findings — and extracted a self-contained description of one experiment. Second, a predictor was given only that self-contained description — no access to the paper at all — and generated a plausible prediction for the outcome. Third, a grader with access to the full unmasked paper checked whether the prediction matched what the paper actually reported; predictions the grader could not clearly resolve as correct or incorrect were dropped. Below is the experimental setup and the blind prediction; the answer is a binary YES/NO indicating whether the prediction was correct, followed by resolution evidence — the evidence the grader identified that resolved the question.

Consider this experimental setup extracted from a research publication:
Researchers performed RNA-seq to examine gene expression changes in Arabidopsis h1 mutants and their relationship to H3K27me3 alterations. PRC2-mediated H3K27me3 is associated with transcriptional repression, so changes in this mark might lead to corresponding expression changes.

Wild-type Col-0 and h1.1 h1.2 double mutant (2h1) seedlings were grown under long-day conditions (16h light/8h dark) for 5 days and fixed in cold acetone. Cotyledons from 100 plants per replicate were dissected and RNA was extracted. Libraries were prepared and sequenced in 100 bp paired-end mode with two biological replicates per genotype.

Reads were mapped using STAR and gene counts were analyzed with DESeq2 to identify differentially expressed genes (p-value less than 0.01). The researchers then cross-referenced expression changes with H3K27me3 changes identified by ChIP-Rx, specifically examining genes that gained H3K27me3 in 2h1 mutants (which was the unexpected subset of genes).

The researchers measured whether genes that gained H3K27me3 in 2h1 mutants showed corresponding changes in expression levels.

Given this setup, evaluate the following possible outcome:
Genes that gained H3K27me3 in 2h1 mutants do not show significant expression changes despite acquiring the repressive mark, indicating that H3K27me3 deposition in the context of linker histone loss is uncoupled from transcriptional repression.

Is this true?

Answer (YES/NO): NO